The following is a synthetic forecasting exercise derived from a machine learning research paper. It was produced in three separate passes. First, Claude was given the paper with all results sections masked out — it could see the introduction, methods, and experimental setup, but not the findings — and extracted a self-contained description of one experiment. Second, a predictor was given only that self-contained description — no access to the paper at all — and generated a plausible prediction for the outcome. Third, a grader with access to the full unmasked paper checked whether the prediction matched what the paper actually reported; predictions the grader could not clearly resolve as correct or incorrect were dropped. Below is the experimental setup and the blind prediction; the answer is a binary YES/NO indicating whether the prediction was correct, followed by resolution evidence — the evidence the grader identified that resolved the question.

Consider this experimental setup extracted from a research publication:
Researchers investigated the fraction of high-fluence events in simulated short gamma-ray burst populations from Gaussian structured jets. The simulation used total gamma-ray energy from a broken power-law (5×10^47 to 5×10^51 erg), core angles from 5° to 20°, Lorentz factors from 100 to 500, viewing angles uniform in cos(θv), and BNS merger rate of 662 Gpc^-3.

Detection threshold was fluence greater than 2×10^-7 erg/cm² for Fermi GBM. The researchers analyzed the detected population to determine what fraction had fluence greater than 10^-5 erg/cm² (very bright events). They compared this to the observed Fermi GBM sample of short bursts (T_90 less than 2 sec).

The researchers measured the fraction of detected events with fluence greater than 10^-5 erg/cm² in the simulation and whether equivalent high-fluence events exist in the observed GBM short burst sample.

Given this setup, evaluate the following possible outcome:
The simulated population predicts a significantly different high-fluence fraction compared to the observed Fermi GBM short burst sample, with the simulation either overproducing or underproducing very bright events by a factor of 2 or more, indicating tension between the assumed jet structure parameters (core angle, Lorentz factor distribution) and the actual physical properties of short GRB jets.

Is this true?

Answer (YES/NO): NO